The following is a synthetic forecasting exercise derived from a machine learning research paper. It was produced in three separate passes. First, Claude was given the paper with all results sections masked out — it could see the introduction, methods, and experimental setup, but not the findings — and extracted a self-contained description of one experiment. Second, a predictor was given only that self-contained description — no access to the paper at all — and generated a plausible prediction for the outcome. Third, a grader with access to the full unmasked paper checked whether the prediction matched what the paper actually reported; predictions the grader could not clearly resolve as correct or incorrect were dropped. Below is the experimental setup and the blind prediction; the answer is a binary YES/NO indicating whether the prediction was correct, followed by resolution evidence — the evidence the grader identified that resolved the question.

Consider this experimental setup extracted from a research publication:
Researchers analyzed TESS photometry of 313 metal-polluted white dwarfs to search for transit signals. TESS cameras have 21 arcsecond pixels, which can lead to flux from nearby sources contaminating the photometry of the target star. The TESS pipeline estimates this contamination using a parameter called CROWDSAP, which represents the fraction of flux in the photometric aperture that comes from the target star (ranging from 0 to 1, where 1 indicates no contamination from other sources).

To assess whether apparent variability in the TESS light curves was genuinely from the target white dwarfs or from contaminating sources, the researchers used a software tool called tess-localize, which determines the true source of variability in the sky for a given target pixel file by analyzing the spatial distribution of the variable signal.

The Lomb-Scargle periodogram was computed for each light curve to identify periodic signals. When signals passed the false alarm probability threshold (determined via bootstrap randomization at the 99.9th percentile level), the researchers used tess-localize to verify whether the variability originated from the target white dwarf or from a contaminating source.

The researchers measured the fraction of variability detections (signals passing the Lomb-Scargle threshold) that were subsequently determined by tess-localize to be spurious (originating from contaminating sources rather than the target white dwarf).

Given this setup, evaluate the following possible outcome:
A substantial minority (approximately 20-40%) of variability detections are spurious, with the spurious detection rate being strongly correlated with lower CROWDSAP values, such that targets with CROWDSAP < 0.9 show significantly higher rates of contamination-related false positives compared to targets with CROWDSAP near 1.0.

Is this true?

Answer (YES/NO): NO